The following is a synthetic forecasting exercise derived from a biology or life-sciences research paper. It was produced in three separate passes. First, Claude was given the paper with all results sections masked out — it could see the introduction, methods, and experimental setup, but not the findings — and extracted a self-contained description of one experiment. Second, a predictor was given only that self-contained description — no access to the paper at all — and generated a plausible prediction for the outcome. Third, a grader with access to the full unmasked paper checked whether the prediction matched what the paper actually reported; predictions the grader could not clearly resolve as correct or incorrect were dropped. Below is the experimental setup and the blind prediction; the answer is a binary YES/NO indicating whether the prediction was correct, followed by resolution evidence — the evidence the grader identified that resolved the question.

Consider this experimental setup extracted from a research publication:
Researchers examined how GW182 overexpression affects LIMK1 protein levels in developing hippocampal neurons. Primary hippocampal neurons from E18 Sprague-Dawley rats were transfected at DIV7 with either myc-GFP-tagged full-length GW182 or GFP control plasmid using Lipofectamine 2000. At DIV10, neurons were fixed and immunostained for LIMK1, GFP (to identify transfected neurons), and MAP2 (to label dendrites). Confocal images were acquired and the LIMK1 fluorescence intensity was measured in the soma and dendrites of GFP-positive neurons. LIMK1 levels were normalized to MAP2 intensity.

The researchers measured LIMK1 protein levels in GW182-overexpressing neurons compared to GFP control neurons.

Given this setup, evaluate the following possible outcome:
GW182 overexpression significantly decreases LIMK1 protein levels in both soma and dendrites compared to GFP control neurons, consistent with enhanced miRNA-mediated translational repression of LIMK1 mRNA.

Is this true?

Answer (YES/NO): NO